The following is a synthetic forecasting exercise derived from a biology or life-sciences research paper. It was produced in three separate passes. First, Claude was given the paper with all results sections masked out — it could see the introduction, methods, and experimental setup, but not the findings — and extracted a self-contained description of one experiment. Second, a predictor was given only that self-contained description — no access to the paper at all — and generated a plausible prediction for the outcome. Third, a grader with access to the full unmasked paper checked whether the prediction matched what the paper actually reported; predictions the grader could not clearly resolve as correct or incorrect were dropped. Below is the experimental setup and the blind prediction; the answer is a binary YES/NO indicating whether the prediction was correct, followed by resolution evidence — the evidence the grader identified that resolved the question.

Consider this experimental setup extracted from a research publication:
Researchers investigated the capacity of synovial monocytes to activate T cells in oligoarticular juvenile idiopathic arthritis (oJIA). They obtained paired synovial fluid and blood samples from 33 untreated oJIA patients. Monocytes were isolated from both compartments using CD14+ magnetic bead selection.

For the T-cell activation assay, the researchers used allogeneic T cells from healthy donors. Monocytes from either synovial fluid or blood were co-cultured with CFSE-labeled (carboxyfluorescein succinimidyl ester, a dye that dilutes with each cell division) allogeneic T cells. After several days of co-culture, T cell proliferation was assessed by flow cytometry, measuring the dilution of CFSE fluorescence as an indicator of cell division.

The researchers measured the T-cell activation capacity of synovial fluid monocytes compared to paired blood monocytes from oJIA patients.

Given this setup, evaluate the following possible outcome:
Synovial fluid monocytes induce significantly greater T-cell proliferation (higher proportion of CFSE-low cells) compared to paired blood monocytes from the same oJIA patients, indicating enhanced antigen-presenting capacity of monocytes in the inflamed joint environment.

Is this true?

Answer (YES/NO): YES